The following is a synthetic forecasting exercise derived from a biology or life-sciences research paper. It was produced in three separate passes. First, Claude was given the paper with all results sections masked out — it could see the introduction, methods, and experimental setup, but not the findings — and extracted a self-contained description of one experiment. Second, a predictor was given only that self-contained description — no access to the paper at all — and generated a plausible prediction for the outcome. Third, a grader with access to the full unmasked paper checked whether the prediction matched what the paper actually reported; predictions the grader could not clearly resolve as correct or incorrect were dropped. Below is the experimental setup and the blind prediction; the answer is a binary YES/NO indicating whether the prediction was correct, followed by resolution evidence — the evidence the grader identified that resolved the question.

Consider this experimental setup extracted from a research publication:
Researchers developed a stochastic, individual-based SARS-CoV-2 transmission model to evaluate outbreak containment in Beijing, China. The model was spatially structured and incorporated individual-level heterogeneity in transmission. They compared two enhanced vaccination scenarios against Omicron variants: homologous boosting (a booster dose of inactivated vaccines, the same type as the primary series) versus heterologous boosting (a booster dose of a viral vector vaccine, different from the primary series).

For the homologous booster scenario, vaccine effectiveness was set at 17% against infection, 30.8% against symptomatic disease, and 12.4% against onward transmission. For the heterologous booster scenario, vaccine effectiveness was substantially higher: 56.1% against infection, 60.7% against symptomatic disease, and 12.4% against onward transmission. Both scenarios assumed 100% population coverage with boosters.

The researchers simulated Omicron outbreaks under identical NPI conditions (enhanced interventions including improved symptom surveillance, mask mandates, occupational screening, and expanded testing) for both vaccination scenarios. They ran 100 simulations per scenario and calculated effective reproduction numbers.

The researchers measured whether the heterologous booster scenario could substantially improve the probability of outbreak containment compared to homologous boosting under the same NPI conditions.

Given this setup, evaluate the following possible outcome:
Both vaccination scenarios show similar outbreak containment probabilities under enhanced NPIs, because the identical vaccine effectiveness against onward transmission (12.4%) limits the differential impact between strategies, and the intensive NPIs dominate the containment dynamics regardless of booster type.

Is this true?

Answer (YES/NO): NO